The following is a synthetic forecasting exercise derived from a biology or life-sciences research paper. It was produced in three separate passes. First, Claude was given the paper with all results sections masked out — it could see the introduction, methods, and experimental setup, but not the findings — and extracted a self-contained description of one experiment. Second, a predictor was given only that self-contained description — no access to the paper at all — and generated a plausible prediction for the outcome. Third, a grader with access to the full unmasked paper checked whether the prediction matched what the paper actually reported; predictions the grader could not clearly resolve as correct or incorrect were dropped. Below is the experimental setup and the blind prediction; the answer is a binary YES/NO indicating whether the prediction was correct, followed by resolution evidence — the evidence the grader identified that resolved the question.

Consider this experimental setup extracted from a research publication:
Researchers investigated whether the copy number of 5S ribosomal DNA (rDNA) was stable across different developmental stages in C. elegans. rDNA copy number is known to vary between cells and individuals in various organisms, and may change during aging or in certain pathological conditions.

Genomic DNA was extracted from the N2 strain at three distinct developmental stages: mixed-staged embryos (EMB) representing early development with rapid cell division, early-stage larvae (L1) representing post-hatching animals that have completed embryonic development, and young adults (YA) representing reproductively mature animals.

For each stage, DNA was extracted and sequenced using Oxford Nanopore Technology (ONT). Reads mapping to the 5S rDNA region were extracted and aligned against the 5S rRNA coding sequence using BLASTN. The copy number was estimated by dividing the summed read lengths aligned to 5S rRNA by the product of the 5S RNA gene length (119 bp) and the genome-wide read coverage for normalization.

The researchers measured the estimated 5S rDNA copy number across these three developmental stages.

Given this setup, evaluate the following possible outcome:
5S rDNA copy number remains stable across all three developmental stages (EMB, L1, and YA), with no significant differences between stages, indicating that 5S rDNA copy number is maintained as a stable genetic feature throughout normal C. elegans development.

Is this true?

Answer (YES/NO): NO